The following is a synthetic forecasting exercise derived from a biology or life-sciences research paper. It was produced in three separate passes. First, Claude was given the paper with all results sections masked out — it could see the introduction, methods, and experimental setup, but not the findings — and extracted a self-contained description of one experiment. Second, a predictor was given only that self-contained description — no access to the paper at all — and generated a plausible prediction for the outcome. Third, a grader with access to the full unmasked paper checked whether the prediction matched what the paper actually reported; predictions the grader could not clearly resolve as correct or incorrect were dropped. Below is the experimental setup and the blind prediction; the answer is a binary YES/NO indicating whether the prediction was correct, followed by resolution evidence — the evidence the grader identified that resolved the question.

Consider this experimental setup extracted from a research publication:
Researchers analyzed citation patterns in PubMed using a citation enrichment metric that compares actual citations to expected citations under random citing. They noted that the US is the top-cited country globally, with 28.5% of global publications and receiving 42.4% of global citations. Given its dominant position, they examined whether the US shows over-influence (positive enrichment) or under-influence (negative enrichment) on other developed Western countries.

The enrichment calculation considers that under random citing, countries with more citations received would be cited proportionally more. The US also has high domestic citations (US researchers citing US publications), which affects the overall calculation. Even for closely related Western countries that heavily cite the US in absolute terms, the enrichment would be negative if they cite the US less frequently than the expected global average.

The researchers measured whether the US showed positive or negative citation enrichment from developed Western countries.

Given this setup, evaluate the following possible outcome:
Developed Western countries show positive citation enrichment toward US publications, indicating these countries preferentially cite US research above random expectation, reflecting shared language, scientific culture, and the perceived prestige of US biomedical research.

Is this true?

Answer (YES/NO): NO